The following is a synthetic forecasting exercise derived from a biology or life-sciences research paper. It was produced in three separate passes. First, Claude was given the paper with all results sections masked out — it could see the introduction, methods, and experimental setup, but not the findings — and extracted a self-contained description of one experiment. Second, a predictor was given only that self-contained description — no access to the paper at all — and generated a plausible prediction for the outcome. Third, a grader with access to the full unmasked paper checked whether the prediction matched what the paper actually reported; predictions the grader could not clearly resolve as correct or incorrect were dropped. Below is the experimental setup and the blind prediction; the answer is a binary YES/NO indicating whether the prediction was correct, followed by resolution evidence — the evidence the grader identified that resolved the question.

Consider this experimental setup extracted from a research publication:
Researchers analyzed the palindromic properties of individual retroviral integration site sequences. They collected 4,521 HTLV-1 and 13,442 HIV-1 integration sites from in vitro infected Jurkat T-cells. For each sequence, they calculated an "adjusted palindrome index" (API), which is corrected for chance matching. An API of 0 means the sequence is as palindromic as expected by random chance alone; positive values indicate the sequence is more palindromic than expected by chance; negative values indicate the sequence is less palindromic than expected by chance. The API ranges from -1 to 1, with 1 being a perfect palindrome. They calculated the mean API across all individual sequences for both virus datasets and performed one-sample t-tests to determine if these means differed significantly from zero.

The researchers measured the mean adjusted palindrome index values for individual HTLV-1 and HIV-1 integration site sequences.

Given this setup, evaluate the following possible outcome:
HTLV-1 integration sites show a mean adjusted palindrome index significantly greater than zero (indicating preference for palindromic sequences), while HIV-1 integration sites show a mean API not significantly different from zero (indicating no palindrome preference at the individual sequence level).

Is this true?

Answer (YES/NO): NO